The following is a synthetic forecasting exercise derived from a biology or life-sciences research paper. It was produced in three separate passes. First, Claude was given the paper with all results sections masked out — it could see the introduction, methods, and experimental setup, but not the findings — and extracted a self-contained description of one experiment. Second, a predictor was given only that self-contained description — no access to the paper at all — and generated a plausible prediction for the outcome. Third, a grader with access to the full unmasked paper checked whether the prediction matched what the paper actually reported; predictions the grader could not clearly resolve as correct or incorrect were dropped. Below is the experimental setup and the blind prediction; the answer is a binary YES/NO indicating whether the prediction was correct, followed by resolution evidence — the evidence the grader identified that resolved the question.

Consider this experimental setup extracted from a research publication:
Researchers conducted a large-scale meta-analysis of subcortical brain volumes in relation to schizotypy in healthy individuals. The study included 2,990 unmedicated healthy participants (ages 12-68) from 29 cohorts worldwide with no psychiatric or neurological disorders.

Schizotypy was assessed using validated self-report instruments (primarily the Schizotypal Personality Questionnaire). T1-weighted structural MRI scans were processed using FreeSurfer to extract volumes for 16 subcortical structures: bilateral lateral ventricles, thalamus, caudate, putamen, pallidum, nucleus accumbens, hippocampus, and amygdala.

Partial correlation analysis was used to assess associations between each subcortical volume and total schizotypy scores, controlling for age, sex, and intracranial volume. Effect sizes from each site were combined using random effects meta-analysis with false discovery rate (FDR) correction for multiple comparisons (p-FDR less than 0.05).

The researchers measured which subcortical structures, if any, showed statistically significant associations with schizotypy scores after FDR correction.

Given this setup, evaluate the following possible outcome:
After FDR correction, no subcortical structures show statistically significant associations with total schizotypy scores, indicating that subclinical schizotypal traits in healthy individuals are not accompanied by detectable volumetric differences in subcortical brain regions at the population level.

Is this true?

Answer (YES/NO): YES